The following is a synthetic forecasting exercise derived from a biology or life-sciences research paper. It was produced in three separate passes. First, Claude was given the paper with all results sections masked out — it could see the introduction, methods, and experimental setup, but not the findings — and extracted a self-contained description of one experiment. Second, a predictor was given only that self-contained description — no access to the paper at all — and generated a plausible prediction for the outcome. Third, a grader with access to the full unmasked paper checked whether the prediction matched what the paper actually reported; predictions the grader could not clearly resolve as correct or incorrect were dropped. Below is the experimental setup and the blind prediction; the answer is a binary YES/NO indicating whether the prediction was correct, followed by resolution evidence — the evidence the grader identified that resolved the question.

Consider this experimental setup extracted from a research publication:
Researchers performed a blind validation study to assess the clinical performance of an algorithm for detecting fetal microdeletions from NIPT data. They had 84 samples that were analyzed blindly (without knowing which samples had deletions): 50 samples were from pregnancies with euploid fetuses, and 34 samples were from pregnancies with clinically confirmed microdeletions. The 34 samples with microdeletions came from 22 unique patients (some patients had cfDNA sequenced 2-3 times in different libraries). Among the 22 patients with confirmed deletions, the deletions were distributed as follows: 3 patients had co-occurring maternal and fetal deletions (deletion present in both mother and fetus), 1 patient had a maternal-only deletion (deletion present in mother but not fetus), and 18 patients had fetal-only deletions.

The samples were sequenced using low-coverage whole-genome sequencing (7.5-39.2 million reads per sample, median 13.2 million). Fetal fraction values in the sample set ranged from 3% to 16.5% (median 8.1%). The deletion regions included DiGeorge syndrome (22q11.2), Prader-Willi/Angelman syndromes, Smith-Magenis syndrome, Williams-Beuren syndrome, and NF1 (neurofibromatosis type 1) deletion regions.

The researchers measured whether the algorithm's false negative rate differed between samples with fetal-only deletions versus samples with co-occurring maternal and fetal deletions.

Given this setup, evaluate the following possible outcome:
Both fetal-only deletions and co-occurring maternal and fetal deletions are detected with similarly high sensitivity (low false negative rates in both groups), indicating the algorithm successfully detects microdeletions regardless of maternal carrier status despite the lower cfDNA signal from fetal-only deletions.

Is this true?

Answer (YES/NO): NO